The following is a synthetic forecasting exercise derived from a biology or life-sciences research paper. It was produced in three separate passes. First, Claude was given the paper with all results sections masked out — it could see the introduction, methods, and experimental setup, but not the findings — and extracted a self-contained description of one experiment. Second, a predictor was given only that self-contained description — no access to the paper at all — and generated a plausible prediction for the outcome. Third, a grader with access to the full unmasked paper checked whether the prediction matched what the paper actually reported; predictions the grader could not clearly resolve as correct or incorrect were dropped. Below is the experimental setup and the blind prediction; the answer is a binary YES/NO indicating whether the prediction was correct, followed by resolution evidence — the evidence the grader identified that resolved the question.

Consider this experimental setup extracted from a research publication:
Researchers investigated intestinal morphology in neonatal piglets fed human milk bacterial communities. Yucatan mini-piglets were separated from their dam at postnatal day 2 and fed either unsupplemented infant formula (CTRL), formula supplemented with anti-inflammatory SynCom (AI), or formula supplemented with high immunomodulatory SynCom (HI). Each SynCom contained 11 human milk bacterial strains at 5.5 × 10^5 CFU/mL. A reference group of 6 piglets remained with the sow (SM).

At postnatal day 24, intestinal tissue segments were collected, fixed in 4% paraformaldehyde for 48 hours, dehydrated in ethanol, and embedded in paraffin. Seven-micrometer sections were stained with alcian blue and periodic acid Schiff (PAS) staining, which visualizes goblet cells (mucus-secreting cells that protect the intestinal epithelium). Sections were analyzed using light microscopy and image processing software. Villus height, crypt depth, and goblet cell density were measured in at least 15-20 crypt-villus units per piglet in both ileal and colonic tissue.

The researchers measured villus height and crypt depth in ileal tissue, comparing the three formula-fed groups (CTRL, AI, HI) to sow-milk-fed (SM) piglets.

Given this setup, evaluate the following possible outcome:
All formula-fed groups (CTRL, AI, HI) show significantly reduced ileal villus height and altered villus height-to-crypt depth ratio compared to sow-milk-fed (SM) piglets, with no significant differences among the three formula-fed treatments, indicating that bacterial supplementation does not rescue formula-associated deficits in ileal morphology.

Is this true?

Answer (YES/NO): NO